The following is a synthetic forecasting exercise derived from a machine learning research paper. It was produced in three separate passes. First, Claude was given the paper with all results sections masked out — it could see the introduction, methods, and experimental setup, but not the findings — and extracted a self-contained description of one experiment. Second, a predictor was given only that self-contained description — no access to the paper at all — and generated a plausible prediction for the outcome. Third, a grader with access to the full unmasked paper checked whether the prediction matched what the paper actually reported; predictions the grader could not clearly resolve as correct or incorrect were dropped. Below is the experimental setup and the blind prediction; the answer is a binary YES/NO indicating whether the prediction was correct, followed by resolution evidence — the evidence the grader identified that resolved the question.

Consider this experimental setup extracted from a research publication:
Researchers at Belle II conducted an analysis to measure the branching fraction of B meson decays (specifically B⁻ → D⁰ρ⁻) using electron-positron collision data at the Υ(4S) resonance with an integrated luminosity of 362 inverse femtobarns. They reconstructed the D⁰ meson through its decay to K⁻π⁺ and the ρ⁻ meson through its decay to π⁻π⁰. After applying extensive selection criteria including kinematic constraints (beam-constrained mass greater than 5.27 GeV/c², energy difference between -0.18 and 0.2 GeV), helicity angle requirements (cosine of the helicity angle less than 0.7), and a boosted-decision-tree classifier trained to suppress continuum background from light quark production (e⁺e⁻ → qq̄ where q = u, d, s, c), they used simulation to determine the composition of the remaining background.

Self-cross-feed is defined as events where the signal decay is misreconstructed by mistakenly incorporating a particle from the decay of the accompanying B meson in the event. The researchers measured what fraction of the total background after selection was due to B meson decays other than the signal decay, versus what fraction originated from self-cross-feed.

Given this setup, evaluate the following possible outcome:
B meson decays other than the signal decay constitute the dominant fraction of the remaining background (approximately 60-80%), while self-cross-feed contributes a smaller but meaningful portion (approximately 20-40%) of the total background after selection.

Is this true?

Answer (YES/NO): YES